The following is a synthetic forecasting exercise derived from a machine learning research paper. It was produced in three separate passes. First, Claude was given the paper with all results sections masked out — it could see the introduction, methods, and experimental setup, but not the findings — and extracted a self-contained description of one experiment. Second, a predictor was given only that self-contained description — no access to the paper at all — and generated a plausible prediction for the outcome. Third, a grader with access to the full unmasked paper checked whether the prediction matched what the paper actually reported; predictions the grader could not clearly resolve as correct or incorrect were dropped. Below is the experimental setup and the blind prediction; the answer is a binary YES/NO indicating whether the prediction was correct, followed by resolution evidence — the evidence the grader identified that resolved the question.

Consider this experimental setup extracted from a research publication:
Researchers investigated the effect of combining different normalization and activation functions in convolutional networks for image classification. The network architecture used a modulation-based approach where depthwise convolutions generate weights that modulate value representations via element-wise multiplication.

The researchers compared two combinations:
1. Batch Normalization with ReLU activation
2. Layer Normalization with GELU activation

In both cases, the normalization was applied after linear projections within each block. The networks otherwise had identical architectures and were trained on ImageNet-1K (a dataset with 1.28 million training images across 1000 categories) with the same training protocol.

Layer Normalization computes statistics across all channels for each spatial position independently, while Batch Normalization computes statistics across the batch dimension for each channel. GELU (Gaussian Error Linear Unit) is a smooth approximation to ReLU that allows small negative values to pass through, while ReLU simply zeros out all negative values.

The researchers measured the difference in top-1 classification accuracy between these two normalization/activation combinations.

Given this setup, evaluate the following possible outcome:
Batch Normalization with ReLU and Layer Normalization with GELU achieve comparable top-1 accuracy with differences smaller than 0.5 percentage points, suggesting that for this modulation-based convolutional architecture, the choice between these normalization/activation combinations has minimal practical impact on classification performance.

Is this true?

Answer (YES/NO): YES